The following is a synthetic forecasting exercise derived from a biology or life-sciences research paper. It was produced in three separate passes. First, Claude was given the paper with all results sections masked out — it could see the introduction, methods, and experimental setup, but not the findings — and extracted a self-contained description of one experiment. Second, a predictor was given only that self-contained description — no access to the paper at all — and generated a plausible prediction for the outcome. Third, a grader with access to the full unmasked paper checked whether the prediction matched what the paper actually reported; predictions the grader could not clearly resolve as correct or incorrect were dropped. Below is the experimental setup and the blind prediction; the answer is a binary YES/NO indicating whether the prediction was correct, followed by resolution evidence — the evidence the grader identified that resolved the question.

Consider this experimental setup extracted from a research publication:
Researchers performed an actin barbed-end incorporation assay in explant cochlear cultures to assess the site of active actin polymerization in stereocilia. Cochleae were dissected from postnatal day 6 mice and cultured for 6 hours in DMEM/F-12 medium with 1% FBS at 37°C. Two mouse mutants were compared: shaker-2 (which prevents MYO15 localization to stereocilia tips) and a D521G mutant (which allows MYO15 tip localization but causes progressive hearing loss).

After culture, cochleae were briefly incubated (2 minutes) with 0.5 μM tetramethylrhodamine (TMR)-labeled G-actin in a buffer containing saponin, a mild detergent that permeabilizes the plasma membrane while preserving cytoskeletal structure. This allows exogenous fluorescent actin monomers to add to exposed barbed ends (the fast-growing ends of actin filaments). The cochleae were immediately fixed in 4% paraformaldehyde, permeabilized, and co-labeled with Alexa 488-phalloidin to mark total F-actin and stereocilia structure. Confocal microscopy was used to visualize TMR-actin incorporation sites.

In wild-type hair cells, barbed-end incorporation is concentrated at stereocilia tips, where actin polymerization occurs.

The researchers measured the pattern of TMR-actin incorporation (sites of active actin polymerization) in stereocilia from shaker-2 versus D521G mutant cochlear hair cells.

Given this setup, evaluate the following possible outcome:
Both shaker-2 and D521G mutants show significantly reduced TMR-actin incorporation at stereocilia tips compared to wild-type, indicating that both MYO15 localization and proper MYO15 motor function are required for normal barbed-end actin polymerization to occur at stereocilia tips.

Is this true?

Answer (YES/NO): NO